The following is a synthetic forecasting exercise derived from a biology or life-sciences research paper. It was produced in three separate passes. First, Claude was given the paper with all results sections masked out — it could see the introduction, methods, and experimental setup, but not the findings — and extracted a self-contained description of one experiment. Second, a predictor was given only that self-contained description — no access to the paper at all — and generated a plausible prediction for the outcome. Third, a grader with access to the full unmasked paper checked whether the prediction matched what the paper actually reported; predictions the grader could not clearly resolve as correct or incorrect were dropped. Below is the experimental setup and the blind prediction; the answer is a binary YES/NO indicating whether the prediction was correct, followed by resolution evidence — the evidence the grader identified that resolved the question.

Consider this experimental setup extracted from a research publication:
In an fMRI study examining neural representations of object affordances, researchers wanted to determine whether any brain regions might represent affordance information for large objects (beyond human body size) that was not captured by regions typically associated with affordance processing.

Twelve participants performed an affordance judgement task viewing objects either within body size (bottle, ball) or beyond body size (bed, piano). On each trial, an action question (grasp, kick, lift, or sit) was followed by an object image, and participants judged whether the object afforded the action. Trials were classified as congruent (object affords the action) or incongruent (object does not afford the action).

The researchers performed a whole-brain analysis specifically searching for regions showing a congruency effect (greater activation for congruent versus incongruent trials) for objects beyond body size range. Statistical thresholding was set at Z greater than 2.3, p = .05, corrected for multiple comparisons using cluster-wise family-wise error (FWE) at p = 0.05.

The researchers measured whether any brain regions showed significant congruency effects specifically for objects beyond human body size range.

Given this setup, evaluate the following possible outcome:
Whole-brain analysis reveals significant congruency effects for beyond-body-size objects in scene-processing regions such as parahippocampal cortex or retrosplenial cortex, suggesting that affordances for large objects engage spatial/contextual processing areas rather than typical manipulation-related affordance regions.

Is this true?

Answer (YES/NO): NO